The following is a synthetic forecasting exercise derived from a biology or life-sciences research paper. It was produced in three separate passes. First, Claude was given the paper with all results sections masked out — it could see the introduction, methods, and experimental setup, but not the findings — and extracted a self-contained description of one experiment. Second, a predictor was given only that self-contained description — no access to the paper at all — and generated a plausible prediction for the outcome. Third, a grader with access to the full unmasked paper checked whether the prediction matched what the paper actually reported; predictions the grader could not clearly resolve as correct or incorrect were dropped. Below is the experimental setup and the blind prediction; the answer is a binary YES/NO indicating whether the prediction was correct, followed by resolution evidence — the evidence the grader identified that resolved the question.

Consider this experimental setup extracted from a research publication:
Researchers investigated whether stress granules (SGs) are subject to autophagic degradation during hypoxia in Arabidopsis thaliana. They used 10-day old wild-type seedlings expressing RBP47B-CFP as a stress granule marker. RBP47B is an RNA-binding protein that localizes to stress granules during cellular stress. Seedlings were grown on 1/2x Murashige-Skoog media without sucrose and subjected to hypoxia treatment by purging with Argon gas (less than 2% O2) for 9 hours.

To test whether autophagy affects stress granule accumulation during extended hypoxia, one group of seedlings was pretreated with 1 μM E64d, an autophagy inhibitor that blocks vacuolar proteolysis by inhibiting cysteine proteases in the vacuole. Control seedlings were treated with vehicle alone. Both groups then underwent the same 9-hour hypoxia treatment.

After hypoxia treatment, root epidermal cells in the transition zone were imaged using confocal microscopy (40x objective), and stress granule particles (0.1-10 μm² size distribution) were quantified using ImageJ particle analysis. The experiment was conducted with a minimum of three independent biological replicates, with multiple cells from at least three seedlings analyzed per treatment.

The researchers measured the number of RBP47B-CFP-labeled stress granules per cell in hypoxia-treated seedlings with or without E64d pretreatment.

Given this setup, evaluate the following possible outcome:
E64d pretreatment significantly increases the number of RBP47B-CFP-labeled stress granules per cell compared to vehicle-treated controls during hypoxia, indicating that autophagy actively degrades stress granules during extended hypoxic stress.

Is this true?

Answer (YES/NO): YES